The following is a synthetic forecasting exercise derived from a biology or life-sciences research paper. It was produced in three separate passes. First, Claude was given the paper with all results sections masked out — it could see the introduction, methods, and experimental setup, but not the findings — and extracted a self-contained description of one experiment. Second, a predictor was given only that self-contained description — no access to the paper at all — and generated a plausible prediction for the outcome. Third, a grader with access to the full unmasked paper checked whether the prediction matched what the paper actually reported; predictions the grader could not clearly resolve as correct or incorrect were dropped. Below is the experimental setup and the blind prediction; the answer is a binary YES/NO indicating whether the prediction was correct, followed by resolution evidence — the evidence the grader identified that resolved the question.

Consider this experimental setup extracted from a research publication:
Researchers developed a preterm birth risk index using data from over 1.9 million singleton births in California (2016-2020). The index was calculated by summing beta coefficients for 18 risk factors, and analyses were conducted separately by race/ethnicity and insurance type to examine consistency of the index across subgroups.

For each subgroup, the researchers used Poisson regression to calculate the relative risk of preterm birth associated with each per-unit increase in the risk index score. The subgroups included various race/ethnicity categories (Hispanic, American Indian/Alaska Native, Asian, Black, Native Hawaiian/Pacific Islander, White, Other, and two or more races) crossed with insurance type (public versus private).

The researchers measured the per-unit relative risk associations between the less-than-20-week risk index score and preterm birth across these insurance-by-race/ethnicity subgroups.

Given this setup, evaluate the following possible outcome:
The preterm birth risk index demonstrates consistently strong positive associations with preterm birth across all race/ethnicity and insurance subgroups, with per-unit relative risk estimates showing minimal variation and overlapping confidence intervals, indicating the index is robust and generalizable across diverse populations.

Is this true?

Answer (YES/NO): NO